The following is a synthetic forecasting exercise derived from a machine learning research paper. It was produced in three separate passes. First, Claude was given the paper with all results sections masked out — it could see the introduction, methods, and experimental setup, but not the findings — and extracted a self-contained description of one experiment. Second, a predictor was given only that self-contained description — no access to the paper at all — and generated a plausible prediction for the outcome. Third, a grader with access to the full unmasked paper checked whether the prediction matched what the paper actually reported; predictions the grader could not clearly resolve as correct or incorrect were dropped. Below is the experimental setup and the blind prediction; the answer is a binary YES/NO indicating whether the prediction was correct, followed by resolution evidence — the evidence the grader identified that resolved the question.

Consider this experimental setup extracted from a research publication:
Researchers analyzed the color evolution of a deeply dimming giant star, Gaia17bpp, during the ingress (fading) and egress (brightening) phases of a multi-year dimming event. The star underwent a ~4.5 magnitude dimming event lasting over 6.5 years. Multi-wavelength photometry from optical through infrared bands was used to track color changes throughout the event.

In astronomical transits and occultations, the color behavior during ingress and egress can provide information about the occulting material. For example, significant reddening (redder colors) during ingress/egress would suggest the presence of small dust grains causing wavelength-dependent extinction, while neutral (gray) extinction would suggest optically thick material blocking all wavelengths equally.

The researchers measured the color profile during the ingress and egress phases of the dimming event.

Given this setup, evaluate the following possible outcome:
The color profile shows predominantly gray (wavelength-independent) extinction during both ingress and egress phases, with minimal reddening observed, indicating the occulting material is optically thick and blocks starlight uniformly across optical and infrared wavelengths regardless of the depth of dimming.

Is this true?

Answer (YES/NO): NO